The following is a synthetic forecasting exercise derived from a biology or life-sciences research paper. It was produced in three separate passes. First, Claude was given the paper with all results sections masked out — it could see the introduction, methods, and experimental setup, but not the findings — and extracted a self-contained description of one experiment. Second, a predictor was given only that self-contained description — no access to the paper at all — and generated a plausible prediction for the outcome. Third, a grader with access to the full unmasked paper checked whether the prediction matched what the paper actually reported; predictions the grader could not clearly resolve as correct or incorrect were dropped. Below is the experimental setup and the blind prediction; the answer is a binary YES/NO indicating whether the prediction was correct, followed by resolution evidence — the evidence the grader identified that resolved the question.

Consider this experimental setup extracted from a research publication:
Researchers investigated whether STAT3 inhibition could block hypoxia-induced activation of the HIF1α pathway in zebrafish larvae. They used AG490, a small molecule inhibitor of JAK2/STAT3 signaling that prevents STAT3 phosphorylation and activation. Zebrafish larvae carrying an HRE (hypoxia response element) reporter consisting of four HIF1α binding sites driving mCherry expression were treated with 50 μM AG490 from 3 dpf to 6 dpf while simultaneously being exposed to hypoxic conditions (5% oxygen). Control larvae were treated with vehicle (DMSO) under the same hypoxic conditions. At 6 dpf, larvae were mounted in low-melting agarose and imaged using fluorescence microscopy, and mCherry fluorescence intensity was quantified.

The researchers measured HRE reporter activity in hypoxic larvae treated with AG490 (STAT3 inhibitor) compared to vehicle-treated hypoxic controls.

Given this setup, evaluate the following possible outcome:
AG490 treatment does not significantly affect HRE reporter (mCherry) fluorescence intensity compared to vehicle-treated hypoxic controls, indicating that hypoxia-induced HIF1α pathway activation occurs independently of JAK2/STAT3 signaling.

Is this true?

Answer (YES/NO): NO